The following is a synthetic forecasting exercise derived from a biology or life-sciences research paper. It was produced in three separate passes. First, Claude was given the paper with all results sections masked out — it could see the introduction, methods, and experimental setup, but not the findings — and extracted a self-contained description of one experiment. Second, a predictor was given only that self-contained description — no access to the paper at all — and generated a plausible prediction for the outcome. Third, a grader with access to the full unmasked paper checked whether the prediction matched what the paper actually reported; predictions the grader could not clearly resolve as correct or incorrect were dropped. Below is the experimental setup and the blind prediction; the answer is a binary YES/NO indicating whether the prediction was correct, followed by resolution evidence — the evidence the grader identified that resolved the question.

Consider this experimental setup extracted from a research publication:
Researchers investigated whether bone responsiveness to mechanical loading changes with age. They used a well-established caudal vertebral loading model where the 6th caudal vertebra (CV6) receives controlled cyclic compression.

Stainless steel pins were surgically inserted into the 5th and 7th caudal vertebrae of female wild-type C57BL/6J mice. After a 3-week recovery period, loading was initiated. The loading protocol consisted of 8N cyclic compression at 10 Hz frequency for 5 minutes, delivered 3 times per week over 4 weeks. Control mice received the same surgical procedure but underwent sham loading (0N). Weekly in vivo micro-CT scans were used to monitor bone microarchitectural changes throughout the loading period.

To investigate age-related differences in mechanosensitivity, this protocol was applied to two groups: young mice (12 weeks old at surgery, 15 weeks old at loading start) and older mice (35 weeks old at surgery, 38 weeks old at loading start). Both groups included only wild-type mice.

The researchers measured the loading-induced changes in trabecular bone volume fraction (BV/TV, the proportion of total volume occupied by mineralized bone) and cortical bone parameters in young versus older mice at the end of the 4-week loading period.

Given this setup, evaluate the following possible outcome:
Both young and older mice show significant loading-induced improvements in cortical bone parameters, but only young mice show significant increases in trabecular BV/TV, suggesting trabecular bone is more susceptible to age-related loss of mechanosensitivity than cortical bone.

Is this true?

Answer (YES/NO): NO